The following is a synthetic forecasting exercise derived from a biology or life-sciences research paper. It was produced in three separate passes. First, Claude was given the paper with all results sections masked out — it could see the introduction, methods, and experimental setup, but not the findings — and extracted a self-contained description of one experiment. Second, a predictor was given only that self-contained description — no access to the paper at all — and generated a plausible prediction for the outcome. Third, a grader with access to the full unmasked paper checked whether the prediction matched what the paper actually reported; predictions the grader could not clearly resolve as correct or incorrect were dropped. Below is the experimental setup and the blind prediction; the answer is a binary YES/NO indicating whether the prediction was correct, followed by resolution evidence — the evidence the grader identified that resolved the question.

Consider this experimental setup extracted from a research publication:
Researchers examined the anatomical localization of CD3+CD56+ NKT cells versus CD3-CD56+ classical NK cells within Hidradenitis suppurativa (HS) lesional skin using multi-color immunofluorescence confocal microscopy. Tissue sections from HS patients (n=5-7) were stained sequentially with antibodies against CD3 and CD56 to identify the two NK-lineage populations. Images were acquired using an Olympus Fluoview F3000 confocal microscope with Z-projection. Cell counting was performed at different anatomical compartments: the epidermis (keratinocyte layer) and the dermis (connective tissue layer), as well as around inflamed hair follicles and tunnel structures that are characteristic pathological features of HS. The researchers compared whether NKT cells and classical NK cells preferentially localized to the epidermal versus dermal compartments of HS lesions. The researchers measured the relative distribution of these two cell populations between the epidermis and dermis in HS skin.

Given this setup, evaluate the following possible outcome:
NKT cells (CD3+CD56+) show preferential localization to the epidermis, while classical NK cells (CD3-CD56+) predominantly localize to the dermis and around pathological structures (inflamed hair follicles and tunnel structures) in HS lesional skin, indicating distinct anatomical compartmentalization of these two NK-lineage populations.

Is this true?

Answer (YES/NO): NO